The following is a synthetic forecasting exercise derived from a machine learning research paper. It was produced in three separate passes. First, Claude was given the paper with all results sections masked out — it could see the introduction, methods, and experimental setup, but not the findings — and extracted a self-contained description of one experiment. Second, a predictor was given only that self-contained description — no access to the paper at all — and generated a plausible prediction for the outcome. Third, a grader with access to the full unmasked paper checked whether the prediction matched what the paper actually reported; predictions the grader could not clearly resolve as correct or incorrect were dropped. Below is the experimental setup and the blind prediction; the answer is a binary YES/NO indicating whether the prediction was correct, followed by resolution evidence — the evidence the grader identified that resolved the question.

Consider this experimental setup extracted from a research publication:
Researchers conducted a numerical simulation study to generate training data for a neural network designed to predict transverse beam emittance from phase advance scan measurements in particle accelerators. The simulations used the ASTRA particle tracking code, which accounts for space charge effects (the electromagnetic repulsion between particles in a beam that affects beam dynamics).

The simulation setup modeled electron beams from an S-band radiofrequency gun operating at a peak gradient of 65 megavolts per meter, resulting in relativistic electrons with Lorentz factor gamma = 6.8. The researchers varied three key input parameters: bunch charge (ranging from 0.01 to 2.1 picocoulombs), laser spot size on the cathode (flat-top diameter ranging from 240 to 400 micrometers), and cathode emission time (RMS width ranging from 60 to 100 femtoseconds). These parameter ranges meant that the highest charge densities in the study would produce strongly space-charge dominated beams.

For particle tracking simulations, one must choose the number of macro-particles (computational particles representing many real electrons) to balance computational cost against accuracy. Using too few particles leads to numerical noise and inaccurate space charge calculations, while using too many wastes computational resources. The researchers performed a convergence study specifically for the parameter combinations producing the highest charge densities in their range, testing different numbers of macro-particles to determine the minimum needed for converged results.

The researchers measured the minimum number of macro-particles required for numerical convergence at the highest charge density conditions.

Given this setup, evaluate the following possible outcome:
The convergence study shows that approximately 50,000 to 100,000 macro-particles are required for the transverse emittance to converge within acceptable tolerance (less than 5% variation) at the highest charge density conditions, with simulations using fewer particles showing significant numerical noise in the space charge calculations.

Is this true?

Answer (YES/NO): NO